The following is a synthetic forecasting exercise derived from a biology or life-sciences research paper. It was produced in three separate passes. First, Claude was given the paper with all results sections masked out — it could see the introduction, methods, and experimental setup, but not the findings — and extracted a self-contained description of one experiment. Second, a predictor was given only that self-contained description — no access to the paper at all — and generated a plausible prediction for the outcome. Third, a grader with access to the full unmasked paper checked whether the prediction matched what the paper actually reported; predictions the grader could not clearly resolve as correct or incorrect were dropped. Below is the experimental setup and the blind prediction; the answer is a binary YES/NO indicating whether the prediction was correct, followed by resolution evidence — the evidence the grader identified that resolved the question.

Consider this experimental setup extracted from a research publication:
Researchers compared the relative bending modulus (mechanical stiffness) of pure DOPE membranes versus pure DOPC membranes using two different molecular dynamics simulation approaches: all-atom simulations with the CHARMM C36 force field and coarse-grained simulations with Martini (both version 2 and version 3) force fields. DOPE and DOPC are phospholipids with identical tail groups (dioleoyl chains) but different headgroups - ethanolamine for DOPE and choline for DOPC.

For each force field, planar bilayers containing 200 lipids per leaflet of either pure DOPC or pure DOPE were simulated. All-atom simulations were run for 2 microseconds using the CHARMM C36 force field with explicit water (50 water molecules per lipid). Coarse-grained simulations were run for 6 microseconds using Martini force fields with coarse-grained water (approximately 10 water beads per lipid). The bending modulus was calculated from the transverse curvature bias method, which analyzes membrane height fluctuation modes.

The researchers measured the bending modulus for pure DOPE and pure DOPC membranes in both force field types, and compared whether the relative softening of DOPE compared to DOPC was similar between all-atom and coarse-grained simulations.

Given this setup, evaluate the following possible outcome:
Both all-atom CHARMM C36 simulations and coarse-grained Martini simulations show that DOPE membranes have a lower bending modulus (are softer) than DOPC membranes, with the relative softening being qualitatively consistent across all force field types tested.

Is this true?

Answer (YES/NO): YES